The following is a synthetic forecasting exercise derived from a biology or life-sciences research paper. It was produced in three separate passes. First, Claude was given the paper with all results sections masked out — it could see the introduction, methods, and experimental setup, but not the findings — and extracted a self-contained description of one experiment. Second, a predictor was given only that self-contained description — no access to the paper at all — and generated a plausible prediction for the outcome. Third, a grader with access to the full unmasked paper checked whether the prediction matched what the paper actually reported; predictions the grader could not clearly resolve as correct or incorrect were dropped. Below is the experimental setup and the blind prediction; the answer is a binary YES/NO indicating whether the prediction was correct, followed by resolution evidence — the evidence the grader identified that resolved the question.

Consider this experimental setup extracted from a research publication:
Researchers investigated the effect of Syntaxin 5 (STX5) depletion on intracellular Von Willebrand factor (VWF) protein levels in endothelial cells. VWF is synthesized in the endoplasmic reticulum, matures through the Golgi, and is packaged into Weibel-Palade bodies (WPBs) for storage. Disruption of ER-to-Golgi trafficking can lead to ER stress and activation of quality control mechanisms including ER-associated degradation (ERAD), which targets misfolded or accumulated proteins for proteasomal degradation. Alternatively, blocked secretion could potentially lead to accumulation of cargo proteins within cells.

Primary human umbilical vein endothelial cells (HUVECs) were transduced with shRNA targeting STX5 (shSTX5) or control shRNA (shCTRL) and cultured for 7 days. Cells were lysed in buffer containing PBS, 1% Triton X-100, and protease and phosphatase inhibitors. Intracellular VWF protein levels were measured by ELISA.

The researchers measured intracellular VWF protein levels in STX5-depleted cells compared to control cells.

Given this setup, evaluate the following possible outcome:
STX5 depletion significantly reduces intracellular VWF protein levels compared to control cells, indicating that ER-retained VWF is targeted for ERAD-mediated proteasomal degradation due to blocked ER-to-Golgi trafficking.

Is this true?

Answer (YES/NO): NO